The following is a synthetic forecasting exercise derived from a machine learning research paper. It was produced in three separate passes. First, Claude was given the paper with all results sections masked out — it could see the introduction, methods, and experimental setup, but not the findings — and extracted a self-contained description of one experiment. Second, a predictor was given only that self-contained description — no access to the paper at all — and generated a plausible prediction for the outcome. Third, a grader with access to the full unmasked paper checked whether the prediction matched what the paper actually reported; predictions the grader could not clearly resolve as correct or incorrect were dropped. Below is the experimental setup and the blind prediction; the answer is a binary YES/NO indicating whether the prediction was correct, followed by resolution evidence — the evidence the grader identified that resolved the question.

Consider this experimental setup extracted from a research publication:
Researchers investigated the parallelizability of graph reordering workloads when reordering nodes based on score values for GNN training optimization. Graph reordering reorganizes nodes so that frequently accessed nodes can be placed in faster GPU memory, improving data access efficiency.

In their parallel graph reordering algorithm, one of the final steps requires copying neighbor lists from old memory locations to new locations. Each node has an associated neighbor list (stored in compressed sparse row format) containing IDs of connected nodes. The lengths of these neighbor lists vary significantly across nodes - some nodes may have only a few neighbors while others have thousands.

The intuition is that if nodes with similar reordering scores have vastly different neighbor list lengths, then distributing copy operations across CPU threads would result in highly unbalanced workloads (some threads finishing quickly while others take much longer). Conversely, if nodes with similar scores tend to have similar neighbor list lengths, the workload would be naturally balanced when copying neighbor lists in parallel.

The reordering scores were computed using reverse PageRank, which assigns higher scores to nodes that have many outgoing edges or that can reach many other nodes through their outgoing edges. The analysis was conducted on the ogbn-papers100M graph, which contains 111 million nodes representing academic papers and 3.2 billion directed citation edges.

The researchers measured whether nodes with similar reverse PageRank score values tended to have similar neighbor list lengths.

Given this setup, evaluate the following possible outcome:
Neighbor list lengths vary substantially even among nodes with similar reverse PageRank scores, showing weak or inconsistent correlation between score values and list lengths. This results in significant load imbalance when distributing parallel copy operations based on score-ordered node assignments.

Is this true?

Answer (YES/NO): NO